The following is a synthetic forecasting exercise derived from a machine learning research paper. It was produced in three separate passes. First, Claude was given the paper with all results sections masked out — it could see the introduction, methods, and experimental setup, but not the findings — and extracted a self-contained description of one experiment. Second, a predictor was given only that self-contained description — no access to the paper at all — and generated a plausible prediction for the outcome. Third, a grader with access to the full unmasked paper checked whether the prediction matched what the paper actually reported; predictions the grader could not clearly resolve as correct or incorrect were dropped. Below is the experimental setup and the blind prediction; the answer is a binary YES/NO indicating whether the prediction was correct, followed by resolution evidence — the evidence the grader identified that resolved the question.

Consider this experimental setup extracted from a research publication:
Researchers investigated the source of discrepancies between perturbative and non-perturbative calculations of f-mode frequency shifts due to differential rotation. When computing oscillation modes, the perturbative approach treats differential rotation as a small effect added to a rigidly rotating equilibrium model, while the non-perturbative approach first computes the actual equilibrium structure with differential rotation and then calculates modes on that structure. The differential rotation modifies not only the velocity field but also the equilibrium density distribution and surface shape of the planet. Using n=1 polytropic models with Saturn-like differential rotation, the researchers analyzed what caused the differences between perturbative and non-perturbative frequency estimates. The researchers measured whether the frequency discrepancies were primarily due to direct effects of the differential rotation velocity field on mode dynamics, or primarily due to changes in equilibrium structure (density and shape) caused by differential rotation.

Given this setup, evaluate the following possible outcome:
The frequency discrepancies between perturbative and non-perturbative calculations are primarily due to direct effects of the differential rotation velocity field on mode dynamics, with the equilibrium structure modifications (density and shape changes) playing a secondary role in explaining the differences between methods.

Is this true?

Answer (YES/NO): NO